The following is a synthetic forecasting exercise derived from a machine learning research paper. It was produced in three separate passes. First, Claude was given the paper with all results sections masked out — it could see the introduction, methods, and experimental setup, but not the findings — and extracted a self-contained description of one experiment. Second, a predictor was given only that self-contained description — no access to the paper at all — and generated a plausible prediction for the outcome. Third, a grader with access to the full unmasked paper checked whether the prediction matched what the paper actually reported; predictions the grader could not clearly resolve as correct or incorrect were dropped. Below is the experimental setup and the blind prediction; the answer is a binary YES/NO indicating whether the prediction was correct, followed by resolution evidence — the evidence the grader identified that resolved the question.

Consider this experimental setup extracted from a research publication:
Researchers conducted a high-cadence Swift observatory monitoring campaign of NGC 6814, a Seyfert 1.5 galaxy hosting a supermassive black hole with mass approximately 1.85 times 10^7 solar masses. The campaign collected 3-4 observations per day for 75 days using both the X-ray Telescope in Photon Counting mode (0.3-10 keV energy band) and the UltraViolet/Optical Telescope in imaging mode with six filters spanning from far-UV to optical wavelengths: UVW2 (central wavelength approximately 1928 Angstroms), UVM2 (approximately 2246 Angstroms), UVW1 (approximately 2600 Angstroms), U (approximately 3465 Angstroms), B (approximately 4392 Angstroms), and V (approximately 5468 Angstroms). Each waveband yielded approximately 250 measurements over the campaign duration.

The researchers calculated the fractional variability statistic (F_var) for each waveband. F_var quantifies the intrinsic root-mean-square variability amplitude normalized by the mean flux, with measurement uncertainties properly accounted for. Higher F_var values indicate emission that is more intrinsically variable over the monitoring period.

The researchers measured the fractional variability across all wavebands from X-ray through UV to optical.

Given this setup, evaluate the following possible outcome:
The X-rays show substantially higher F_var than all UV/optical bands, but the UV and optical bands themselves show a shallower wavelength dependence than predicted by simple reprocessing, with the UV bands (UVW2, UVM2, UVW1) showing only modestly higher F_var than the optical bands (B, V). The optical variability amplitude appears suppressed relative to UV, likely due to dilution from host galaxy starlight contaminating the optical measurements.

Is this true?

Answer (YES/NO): NO